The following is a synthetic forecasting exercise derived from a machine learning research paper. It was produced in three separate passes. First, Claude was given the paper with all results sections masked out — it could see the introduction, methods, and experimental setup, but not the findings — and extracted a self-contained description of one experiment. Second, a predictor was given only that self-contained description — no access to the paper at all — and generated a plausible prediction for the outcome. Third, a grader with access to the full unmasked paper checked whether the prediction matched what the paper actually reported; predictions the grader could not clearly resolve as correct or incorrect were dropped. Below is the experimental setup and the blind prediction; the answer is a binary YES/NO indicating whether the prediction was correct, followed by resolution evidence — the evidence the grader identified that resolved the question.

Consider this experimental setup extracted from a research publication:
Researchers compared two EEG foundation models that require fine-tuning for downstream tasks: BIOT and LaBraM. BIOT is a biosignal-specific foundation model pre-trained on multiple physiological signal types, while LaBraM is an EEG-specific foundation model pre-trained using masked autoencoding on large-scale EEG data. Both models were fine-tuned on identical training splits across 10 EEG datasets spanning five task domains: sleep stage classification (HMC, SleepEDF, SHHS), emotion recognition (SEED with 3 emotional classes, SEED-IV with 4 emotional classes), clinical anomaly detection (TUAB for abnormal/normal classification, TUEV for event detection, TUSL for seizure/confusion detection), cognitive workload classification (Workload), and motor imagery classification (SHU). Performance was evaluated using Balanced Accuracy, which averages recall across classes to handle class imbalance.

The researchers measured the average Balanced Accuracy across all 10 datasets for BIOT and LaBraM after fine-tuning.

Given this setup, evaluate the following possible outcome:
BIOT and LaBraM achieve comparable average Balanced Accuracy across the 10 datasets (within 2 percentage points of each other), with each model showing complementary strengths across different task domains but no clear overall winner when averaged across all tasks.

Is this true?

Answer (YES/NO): NO